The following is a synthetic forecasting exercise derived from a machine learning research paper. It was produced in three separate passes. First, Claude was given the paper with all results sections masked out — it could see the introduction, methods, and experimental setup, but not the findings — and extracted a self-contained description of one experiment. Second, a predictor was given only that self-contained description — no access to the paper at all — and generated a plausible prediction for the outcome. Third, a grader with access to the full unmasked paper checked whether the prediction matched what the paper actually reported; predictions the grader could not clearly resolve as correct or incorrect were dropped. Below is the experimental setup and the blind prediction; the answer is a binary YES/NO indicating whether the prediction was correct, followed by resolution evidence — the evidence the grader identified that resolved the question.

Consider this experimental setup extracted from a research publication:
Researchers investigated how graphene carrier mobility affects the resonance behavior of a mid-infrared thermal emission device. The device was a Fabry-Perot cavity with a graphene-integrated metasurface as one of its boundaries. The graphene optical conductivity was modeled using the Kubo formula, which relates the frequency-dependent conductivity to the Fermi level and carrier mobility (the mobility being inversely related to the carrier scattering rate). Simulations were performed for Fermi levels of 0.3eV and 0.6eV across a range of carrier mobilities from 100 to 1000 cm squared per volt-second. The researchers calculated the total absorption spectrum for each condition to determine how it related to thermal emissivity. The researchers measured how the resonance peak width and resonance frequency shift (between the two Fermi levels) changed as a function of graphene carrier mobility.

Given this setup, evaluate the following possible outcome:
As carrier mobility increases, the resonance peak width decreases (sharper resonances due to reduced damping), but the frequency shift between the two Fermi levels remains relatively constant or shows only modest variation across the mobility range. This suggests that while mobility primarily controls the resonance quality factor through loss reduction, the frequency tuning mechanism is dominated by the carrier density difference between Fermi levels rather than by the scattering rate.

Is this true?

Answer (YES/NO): NO